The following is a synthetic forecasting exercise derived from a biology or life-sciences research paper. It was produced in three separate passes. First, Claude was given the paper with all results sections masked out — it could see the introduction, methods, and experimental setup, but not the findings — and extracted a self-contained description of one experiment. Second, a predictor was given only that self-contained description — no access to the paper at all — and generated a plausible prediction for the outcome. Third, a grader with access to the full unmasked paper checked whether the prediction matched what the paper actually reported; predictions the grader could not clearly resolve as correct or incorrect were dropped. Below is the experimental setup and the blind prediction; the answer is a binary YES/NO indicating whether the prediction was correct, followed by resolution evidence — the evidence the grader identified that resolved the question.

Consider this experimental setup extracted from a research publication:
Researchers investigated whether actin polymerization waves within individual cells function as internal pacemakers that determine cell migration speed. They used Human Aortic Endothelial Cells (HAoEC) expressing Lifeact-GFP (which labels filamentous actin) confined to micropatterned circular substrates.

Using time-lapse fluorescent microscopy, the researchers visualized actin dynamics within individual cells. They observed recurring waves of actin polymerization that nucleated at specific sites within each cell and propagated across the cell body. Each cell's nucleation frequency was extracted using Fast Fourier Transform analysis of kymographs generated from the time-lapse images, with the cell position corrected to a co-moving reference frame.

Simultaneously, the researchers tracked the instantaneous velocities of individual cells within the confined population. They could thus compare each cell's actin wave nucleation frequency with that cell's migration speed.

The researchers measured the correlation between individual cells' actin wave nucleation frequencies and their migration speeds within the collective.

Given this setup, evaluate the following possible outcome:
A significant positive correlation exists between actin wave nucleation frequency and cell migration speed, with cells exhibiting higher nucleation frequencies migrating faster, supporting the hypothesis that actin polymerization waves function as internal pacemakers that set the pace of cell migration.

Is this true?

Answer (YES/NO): YES